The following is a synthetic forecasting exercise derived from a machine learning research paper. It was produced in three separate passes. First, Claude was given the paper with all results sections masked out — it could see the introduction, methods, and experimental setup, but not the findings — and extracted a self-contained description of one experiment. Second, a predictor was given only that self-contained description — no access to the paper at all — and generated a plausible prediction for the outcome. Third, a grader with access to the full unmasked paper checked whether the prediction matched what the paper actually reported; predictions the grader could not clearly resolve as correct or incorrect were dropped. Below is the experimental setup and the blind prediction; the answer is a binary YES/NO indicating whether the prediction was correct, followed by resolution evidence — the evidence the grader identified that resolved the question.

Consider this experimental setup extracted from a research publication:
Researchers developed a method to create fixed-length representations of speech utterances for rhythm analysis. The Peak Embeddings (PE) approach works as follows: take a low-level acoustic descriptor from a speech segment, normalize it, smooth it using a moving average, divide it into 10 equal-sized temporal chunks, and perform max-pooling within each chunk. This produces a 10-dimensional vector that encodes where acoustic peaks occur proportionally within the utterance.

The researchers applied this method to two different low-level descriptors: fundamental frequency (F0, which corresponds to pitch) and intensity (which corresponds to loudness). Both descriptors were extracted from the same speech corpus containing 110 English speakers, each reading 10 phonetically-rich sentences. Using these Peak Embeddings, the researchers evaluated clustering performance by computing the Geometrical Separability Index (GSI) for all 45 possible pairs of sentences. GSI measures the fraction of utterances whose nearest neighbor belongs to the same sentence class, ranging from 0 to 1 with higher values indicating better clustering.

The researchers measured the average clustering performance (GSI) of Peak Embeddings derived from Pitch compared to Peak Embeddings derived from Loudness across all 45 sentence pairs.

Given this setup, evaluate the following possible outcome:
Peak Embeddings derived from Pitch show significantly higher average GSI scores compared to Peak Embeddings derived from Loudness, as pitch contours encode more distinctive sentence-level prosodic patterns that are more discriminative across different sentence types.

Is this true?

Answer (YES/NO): NO